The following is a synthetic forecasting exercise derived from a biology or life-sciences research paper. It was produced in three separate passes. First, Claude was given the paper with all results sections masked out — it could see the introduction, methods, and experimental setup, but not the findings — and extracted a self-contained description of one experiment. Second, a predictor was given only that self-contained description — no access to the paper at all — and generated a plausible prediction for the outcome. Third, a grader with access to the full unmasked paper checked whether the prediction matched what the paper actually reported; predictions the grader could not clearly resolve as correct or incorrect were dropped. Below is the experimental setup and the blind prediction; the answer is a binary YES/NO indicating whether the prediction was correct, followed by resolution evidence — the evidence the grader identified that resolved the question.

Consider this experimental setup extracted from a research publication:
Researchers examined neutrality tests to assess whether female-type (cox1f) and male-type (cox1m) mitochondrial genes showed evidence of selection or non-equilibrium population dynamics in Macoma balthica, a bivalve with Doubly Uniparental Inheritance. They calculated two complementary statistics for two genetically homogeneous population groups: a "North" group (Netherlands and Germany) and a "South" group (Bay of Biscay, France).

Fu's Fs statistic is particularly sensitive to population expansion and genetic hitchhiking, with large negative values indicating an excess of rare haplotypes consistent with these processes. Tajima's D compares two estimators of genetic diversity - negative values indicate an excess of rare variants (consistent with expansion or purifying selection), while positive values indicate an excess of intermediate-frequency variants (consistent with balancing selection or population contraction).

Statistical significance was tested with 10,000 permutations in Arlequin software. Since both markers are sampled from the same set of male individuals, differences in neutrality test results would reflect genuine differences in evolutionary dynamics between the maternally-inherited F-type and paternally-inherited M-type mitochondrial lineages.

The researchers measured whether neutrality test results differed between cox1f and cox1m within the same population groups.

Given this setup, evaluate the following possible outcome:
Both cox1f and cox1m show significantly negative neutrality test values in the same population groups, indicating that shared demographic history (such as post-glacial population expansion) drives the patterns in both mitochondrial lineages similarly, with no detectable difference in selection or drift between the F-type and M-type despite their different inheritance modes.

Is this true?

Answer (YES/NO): NO